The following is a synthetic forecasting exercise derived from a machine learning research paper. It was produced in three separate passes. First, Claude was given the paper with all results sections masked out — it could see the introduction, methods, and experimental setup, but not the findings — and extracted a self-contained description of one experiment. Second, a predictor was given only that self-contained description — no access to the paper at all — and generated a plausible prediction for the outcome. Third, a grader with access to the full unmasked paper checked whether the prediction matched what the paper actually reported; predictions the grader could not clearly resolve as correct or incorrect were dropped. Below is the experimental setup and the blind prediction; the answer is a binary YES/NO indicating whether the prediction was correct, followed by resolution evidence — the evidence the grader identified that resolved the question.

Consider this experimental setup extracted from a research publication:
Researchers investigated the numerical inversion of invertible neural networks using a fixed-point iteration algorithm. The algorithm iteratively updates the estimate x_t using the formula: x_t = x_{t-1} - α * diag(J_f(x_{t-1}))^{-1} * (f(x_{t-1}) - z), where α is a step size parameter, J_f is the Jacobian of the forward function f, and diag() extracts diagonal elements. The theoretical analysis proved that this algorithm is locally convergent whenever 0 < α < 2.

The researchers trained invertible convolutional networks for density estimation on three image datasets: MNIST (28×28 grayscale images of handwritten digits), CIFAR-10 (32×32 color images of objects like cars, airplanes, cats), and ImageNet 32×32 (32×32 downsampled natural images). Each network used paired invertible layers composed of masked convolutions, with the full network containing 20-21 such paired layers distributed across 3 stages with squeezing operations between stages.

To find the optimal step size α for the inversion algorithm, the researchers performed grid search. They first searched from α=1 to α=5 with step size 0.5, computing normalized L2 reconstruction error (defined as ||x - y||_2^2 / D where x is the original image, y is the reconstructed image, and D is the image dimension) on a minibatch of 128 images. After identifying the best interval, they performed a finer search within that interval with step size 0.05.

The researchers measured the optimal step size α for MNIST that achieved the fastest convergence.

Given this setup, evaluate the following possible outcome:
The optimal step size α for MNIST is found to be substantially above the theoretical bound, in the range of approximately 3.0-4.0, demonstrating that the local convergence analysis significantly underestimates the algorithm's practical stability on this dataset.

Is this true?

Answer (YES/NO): YES